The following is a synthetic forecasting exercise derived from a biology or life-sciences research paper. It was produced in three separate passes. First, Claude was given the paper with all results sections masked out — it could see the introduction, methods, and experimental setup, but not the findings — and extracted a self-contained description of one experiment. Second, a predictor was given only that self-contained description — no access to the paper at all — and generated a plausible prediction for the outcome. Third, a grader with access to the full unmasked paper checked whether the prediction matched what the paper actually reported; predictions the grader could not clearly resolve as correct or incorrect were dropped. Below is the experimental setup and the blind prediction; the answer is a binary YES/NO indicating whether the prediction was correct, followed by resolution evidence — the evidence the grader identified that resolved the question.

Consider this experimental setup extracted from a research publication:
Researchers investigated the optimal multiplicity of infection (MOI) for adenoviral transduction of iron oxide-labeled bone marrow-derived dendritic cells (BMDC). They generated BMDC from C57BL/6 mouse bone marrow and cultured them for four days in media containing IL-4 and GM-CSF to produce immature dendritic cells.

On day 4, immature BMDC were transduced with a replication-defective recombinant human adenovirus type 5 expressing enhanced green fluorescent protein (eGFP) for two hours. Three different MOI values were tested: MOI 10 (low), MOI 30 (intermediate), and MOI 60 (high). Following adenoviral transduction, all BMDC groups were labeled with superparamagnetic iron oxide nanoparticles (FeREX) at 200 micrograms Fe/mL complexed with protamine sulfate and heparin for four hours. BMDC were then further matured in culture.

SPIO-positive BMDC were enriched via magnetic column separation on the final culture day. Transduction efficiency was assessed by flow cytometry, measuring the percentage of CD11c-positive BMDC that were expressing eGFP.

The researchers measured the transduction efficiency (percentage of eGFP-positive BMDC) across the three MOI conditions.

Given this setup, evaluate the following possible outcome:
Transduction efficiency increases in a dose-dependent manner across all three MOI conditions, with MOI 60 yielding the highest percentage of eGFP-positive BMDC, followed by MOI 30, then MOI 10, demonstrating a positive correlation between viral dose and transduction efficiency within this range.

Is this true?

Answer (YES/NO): NO